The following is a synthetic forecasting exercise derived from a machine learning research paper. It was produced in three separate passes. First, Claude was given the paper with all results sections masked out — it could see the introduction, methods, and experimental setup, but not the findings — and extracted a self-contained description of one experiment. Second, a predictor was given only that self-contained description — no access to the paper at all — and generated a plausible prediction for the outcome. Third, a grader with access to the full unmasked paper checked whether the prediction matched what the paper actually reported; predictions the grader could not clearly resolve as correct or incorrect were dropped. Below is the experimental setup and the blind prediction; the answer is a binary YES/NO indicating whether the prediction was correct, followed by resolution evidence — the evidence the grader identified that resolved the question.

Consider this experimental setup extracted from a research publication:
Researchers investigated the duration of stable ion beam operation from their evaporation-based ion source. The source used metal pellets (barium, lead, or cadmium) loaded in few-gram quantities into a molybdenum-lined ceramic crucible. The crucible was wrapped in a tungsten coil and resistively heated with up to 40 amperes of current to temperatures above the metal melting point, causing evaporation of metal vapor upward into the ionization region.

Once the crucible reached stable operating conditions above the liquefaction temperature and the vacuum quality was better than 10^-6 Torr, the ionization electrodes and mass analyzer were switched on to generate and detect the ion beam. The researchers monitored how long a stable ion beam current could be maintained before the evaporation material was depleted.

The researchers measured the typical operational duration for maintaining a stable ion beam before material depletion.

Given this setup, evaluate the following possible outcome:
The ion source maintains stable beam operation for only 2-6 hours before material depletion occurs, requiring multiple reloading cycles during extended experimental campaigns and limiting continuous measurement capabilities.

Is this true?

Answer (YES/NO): NO